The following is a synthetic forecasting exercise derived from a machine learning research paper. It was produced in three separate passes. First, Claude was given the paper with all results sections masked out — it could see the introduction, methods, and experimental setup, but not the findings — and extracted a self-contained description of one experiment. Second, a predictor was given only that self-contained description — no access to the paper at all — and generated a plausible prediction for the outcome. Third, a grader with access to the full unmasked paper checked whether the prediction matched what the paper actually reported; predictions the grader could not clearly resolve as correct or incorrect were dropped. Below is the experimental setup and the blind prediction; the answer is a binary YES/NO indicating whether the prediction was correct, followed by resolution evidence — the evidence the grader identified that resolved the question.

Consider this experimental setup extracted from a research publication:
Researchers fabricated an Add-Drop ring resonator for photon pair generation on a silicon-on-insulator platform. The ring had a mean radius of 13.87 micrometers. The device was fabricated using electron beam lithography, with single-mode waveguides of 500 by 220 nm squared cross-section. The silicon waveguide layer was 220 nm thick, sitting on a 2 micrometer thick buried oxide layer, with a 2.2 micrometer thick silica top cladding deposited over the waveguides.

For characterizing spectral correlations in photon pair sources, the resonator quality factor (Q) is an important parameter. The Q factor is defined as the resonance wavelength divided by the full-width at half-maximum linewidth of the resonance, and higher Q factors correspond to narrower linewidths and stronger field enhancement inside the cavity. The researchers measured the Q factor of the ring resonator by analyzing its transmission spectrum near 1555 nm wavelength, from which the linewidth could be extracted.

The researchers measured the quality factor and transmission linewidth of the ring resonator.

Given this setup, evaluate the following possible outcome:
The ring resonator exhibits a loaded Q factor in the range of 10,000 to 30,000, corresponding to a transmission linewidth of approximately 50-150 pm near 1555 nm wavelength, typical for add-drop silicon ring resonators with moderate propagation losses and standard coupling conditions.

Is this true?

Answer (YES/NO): NO